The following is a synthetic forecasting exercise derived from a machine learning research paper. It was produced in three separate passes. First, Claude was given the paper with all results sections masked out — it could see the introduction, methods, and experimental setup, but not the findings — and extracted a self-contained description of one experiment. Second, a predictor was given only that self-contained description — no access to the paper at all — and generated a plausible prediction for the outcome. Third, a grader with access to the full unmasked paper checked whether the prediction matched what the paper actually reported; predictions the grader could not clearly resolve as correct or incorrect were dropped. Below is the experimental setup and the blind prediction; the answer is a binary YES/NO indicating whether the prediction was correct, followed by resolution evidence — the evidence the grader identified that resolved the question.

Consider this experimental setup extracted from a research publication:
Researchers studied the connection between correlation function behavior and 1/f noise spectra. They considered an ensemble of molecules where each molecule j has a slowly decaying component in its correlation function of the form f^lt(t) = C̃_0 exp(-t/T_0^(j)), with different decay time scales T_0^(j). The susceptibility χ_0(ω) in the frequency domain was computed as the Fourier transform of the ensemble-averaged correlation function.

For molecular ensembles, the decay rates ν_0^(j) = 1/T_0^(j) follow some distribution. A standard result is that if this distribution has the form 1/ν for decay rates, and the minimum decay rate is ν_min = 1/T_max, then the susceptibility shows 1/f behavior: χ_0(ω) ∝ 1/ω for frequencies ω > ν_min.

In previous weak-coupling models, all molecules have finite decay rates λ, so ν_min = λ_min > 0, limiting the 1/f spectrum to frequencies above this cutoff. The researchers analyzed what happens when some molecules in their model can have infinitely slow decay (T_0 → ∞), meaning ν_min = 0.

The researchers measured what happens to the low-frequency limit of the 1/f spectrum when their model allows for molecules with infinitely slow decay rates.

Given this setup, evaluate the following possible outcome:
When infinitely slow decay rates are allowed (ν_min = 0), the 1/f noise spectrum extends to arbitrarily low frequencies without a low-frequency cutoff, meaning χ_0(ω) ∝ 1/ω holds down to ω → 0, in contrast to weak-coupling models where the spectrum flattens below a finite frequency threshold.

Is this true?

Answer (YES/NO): YES